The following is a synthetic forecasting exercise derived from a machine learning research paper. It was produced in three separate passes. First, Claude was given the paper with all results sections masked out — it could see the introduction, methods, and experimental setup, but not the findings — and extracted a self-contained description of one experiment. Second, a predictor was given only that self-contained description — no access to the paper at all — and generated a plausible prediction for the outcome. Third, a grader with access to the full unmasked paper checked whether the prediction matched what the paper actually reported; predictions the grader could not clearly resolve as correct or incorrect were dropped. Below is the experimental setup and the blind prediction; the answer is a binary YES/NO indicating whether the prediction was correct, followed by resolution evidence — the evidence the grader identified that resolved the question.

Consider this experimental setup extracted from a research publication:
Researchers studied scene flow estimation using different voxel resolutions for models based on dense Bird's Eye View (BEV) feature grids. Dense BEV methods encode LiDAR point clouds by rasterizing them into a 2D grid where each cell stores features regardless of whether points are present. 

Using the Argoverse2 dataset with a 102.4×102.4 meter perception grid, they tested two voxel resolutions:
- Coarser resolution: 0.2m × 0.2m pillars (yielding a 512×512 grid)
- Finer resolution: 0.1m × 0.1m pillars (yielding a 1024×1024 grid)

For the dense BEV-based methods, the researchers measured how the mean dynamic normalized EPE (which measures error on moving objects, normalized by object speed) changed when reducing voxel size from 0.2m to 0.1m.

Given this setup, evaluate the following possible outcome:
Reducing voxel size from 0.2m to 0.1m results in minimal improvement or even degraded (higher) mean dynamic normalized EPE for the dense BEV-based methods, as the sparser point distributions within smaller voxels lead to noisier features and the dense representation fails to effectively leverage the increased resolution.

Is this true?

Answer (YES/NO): NO